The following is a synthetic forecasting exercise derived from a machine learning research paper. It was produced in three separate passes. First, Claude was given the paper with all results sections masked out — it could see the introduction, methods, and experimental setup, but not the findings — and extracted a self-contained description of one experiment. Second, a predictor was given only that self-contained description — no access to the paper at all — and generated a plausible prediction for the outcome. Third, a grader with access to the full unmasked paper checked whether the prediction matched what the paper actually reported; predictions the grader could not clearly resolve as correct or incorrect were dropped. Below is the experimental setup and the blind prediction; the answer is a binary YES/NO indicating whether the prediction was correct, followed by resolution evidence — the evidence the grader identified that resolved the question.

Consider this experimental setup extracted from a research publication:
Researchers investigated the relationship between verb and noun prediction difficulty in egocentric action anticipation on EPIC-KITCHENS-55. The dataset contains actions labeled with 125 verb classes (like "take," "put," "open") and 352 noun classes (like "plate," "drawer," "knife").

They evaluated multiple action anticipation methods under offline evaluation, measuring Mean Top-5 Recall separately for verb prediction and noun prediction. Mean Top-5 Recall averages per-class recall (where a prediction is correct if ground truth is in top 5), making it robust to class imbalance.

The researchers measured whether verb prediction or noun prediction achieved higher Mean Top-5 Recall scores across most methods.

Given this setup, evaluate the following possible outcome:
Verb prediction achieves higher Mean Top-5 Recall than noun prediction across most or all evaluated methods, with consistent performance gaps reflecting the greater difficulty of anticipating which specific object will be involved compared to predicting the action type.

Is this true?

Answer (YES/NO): NO